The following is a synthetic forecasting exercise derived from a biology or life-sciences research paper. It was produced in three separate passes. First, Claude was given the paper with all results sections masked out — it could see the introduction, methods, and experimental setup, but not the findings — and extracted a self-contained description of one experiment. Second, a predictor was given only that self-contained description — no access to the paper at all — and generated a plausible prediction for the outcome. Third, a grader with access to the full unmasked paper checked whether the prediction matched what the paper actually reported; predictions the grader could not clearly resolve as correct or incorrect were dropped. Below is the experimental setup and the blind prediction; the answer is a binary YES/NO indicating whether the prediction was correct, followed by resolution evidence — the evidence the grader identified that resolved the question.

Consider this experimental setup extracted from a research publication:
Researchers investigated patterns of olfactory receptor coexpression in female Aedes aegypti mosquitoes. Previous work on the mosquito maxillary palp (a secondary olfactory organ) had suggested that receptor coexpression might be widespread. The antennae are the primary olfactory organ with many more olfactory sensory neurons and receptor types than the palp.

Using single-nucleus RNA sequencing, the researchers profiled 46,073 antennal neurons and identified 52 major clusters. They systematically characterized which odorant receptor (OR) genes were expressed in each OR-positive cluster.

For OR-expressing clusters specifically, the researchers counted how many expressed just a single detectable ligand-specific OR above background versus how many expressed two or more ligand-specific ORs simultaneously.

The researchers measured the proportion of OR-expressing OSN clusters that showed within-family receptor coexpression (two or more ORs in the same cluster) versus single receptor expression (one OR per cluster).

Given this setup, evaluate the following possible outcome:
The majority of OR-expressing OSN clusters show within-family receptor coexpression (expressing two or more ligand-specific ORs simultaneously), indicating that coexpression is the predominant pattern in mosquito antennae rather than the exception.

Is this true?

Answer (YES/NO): NO